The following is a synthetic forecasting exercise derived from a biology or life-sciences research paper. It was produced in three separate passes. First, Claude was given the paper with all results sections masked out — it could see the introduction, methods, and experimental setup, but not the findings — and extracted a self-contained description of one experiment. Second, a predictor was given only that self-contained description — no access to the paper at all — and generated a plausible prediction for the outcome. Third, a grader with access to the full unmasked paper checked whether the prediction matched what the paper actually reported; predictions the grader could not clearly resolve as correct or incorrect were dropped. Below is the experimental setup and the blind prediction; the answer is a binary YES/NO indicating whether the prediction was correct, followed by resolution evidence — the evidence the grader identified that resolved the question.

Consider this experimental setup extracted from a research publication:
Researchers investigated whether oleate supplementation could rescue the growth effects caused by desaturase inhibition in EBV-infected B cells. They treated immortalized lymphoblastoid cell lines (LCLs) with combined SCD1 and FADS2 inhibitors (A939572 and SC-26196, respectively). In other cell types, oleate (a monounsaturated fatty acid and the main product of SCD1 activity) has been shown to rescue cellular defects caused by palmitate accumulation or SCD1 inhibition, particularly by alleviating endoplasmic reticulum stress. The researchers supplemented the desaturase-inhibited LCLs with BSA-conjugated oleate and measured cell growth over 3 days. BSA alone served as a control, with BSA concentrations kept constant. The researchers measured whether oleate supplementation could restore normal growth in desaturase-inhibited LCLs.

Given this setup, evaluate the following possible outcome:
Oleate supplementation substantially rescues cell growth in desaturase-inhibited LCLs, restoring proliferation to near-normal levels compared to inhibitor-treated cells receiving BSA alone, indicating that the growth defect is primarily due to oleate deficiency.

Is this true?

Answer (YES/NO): NO